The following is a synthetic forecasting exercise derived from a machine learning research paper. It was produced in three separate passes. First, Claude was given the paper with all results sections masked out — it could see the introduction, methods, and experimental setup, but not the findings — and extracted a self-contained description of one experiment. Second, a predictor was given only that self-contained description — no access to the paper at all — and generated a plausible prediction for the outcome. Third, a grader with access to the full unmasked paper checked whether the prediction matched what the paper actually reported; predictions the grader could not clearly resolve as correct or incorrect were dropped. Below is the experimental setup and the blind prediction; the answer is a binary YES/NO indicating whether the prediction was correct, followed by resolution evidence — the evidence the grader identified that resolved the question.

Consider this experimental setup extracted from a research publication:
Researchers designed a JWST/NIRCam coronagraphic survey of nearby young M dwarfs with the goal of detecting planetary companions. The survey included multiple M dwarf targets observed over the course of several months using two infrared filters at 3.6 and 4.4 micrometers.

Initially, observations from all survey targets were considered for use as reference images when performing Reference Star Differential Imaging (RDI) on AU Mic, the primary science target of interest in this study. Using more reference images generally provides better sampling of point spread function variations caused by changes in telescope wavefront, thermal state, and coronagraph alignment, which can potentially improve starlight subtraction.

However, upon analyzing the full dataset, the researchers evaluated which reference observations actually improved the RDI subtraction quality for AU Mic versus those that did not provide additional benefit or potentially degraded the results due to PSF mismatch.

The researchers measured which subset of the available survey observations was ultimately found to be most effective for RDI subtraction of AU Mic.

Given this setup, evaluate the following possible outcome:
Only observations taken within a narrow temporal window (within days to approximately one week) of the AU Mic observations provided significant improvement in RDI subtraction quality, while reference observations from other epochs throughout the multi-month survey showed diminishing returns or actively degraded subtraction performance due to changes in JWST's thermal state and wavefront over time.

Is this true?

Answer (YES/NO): NO